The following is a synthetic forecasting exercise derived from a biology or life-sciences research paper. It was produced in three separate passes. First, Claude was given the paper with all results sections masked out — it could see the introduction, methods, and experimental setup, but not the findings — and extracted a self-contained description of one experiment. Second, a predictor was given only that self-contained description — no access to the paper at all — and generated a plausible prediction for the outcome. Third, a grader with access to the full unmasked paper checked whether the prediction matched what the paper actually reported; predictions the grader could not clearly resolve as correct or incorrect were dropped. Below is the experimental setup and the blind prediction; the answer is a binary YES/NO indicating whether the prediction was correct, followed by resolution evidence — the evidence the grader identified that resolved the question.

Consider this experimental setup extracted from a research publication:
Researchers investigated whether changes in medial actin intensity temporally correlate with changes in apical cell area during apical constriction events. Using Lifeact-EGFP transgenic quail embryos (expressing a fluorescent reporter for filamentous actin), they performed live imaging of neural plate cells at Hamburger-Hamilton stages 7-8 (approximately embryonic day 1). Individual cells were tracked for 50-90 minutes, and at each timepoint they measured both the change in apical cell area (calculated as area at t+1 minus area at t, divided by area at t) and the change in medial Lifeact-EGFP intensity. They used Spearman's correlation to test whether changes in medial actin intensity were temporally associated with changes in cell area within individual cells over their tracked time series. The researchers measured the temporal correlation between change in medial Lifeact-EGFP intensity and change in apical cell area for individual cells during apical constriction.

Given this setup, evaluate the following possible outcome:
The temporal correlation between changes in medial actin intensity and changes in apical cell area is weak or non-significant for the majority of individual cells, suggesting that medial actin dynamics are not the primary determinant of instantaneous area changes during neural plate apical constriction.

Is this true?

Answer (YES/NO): NO